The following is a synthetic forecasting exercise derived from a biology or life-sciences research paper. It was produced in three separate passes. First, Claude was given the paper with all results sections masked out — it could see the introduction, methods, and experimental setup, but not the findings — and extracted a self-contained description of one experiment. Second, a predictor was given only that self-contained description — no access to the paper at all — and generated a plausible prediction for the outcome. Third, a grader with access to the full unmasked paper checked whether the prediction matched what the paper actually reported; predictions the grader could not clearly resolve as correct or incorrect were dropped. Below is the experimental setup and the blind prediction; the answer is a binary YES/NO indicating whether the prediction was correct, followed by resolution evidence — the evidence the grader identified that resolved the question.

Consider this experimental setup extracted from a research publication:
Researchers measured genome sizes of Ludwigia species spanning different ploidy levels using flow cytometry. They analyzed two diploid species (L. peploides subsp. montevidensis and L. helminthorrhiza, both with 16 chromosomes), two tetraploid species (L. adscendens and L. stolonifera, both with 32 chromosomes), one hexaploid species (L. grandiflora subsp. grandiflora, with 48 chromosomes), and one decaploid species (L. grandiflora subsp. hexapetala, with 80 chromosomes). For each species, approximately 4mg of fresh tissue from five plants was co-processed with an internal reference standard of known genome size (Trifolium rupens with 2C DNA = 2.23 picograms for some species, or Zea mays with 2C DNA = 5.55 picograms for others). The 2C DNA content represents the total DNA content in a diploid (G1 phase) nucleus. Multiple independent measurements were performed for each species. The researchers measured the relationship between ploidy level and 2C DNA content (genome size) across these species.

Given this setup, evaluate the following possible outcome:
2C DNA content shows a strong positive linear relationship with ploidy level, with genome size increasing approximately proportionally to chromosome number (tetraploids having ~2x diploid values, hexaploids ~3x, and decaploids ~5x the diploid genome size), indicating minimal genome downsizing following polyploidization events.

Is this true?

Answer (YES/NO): YES